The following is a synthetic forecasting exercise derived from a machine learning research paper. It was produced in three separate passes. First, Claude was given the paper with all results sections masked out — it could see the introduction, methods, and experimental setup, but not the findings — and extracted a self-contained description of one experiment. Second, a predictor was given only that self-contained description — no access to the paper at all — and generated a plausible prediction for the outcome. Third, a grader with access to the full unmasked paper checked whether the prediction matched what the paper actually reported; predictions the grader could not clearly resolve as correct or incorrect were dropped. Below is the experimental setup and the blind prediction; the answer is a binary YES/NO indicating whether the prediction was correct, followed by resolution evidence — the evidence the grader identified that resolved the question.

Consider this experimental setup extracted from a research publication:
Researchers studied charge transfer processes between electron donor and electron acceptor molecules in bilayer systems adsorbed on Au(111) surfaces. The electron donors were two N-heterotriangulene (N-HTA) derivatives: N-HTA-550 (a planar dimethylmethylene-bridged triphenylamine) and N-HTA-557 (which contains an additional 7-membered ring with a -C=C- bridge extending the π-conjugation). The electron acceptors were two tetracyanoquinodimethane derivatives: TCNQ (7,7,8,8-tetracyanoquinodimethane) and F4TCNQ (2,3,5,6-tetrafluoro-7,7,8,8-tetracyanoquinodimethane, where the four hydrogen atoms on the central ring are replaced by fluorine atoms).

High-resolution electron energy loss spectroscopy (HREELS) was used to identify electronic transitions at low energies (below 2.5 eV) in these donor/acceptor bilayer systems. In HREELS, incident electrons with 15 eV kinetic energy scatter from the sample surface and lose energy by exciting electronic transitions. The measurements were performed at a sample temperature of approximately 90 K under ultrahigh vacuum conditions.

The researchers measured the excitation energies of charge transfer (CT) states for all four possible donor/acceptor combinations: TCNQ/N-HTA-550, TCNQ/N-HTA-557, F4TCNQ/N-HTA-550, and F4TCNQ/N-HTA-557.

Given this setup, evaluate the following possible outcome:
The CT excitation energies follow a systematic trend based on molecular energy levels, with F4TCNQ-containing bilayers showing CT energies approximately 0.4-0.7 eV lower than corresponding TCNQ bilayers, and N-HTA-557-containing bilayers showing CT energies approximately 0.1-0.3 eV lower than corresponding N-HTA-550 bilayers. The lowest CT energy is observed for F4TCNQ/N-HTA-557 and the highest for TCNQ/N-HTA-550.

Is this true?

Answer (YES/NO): NO